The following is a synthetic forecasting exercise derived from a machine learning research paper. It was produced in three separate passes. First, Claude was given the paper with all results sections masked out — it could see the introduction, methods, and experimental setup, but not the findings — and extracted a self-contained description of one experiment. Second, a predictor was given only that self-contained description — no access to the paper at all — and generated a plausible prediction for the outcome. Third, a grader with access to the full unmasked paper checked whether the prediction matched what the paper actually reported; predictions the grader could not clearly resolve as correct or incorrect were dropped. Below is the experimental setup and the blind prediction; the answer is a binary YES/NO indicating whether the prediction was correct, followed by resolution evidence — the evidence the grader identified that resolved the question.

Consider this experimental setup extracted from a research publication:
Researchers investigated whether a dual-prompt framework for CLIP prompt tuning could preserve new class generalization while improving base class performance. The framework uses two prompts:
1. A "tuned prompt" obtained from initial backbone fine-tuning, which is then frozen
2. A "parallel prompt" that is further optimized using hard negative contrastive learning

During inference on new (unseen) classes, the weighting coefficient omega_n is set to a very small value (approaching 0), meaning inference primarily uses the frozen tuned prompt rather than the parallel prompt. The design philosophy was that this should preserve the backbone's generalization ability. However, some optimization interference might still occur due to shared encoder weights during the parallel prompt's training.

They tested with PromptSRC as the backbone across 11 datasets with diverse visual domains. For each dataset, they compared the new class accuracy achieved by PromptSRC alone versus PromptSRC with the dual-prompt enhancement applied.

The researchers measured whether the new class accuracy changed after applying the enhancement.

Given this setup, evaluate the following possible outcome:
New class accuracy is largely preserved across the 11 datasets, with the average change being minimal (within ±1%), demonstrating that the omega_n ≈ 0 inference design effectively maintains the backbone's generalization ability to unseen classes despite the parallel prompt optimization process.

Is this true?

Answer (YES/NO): YES